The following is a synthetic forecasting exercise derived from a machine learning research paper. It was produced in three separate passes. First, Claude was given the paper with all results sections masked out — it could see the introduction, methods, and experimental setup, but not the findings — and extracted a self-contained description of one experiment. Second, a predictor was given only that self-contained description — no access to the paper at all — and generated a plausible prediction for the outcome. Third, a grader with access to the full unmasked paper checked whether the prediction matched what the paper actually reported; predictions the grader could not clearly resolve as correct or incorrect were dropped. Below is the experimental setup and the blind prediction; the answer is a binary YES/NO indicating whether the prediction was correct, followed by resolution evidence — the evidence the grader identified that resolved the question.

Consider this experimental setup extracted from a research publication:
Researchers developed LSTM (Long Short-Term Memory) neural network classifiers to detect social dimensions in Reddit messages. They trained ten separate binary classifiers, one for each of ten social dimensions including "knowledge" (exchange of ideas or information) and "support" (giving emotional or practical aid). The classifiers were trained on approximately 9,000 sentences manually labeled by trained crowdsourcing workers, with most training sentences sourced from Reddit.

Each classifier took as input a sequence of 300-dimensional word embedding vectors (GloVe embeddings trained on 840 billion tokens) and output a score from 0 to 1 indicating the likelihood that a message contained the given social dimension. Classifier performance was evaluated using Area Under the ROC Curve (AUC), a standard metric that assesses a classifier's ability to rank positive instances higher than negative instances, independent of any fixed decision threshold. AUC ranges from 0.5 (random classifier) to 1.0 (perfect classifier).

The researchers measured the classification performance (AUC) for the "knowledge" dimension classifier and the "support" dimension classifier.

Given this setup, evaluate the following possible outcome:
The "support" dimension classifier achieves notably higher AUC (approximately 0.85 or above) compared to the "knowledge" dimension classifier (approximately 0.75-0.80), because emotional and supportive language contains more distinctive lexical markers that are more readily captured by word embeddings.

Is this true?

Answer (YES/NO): NO